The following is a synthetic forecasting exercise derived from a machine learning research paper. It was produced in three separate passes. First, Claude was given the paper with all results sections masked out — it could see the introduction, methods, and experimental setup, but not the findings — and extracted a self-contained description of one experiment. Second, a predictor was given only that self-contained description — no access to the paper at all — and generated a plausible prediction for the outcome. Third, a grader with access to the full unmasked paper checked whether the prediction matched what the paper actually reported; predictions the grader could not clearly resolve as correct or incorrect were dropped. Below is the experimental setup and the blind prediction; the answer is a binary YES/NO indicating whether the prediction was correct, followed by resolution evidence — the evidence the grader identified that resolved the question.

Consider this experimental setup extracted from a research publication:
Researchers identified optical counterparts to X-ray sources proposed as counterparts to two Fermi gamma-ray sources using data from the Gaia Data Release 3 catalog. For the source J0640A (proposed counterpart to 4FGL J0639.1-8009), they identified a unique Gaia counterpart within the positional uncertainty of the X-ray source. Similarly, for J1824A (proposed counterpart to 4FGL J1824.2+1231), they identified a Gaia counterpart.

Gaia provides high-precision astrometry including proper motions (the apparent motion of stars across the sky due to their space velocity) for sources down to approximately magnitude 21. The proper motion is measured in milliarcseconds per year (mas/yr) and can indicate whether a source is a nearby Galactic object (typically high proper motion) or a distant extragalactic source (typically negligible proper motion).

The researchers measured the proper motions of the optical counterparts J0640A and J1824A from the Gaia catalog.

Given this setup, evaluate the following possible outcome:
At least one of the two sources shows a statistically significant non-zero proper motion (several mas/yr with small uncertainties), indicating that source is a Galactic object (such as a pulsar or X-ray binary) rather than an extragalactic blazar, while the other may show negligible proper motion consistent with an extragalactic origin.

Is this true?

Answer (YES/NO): NO